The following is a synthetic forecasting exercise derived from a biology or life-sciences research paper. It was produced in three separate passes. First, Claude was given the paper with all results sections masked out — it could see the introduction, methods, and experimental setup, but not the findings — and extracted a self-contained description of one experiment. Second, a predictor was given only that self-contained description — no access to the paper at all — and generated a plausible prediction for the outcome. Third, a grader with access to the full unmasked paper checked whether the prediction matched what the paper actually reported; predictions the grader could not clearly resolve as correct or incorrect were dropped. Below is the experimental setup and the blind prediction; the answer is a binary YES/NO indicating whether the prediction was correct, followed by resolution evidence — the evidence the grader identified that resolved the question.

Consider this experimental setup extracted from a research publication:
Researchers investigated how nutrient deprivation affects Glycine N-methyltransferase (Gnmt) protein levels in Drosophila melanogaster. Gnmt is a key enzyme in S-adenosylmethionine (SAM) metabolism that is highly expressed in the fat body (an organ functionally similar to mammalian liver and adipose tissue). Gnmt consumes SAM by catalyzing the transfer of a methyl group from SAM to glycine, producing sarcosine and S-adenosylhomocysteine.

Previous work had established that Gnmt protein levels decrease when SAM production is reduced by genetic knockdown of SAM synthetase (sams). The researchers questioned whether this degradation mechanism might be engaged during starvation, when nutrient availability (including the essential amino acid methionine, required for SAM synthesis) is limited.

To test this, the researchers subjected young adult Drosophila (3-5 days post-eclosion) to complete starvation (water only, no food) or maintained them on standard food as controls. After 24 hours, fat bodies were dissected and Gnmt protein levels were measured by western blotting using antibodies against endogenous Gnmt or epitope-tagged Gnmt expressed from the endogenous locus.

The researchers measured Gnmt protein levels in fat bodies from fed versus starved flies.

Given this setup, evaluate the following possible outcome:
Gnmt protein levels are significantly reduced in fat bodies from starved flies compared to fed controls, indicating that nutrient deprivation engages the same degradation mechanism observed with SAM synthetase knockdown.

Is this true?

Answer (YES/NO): YES